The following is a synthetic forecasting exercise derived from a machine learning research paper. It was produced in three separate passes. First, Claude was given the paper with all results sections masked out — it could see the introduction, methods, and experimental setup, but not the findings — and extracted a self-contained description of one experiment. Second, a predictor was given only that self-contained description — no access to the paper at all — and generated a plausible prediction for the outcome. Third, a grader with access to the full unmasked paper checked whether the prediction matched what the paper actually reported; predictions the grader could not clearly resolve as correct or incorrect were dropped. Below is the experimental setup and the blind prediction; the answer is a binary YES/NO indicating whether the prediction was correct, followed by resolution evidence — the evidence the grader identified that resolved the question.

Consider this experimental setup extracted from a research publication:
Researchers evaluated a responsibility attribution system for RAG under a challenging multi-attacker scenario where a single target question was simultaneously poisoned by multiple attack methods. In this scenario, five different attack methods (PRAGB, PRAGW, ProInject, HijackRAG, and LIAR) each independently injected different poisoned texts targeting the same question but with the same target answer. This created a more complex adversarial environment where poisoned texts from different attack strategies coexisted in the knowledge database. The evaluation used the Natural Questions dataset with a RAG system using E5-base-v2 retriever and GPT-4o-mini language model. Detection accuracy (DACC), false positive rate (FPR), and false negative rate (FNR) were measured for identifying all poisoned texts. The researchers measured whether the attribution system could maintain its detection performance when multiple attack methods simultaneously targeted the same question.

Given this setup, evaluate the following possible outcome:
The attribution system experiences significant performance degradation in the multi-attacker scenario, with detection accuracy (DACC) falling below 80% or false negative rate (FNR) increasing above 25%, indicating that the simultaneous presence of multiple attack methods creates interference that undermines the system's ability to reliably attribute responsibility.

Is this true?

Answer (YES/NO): NO